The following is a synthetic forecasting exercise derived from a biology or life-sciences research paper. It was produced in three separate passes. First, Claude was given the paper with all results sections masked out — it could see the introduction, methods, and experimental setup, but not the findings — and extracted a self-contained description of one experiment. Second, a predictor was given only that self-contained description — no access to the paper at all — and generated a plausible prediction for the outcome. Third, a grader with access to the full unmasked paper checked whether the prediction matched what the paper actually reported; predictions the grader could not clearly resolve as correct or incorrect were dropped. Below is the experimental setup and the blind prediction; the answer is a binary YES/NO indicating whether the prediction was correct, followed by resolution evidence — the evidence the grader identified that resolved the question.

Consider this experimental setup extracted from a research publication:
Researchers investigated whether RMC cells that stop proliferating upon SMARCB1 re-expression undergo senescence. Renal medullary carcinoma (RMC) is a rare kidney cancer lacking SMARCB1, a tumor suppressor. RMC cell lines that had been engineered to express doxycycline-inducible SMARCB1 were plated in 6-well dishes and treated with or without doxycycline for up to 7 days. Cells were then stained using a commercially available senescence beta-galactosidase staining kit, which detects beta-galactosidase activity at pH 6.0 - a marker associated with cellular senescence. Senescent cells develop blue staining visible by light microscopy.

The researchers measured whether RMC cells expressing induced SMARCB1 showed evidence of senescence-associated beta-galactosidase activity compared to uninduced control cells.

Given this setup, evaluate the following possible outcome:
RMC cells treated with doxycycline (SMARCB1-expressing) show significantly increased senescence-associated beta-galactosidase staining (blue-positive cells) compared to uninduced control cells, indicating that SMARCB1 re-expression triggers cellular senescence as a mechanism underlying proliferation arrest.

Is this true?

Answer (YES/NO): YES